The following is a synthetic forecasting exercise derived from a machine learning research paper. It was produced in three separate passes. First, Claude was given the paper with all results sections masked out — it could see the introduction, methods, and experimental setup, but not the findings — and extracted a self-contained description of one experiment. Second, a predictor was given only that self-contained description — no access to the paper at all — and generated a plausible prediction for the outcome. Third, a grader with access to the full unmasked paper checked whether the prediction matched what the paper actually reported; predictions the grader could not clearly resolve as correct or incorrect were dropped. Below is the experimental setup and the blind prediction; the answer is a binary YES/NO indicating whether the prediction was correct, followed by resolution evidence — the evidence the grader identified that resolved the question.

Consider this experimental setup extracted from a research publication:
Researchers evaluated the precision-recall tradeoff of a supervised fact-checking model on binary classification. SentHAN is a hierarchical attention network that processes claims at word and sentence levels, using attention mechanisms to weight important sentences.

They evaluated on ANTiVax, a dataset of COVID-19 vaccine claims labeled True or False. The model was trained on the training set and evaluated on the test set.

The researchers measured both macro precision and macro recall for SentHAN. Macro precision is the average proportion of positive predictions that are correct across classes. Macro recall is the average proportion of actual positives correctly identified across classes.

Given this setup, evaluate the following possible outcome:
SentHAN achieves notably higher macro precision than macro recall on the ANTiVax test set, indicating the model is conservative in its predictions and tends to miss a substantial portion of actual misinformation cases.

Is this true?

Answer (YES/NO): NO